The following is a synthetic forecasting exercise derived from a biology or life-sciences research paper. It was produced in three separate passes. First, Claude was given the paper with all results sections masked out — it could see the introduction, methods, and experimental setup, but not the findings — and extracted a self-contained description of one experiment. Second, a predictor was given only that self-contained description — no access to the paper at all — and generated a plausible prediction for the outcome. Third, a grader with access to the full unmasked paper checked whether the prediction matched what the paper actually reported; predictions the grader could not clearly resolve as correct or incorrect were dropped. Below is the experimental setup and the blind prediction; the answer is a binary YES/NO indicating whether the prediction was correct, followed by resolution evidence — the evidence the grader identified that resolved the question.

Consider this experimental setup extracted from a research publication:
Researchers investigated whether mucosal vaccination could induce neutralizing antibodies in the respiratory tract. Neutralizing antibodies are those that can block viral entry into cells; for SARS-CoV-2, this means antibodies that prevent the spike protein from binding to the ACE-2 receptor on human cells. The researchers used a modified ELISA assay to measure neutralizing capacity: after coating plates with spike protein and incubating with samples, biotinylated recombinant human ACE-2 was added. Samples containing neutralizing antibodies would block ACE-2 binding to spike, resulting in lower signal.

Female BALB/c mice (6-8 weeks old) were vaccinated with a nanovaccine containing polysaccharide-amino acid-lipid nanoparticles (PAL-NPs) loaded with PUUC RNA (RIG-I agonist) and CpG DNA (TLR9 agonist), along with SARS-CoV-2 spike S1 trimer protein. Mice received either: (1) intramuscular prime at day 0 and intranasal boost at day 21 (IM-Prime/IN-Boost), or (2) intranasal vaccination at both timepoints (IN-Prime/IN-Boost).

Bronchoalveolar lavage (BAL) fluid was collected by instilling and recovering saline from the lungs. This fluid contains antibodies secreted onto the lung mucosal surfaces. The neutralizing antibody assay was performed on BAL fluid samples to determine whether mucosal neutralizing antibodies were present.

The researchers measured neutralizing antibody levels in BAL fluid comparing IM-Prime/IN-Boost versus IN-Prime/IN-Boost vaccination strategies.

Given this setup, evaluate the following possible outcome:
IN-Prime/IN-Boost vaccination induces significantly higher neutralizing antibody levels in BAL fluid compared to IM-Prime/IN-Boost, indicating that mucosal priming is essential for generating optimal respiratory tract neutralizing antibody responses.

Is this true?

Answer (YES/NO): NO